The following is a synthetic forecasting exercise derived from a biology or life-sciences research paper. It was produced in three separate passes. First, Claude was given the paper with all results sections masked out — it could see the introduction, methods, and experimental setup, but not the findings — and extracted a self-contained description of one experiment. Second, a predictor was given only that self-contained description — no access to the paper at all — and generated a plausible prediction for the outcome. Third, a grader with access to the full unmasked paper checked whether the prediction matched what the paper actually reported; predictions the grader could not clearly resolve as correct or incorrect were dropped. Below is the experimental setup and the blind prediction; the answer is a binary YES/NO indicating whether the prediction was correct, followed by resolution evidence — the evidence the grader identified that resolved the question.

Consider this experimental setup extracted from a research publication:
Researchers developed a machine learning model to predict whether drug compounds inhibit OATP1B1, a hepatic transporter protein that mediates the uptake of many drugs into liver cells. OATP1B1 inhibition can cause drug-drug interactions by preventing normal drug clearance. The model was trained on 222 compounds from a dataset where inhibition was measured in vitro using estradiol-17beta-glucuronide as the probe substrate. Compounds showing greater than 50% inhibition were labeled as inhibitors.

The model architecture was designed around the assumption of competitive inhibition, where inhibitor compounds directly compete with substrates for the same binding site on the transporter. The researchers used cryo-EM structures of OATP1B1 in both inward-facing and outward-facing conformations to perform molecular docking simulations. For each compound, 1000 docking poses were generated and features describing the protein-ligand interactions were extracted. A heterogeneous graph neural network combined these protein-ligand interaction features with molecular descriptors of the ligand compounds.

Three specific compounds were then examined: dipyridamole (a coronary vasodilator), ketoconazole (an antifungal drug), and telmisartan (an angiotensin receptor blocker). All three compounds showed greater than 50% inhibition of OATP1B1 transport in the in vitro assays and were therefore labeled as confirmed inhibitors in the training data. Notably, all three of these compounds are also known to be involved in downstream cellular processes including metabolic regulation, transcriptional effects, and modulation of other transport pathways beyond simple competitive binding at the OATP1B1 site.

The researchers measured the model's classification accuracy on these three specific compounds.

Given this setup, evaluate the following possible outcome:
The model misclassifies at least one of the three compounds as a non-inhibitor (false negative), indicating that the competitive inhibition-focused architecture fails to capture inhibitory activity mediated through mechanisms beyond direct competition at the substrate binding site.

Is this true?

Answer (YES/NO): YES